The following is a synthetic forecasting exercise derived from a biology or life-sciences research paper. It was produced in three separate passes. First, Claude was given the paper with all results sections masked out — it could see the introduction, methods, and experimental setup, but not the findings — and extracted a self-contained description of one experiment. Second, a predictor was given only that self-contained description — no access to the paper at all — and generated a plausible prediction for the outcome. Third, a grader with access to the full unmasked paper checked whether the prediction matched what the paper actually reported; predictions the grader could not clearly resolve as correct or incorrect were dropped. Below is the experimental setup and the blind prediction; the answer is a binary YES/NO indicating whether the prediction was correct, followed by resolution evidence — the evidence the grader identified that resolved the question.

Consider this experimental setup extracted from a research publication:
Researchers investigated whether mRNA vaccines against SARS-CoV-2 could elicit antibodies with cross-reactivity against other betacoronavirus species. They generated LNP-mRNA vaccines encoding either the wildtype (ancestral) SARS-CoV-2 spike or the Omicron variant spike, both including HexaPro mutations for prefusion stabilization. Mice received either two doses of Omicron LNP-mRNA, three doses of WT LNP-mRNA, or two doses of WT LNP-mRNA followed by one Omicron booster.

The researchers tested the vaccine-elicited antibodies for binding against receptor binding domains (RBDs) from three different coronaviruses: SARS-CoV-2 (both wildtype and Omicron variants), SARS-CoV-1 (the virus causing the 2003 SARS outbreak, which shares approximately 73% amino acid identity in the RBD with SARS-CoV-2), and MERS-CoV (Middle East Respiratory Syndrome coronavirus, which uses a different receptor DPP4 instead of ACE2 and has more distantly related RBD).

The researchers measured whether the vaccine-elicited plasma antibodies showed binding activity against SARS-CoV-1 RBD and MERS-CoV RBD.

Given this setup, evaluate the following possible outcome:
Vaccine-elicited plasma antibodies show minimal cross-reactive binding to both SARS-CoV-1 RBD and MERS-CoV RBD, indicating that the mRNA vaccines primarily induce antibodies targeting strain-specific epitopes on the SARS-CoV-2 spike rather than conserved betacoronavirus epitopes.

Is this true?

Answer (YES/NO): NO